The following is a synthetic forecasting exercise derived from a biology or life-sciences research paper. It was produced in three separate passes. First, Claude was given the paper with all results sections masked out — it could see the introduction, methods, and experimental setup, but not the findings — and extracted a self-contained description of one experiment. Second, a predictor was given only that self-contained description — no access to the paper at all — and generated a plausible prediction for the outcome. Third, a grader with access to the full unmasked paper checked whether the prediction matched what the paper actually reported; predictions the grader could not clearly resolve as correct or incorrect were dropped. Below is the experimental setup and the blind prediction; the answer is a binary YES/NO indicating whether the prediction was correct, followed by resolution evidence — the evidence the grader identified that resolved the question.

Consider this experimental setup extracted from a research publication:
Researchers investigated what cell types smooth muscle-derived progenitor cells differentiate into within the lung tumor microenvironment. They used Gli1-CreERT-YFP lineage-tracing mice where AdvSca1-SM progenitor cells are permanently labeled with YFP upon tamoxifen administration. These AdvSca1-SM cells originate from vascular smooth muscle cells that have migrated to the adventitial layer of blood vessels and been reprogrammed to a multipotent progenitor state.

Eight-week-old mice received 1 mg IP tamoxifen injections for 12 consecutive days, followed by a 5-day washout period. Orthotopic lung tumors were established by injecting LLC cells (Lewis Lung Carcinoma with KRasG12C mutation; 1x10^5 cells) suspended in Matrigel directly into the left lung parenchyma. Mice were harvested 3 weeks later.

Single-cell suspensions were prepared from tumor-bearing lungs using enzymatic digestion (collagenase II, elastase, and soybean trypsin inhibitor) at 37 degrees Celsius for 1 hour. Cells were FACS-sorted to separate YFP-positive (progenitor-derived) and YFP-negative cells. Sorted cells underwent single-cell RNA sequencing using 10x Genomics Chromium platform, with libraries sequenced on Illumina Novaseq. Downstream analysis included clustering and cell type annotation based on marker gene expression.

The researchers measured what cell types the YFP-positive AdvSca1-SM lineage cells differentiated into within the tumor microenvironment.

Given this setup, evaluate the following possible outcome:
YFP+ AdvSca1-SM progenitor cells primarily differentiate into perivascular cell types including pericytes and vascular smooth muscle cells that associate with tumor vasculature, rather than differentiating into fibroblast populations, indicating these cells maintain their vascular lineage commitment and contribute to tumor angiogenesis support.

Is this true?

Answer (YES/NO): NO